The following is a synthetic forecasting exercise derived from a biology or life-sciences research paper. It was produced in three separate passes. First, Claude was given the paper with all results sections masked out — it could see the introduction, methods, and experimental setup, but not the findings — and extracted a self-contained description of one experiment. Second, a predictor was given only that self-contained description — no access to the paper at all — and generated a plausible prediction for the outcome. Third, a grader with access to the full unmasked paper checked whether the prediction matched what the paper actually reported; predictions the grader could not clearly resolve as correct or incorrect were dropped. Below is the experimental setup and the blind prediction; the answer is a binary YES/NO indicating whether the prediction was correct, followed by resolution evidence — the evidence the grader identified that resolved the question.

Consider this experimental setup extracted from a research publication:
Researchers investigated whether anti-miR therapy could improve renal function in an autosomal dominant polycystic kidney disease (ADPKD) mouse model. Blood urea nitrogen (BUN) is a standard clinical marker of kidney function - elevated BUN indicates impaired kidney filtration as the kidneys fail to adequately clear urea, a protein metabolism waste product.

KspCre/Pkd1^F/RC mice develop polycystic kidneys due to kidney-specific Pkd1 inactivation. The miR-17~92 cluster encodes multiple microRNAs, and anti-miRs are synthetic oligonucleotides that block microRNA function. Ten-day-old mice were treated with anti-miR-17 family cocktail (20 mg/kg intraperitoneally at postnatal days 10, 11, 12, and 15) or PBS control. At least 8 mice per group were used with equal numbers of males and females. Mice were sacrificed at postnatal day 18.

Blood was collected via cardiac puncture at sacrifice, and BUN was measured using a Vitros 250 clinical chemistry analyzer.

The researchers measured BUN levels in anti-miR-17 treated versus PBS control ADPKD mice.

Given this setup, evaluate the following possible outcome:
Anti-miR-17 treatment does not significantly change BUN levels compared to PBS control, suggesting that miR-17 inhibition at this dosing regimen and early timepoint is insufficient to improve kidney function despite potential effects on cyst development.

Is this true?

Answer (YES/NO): YES